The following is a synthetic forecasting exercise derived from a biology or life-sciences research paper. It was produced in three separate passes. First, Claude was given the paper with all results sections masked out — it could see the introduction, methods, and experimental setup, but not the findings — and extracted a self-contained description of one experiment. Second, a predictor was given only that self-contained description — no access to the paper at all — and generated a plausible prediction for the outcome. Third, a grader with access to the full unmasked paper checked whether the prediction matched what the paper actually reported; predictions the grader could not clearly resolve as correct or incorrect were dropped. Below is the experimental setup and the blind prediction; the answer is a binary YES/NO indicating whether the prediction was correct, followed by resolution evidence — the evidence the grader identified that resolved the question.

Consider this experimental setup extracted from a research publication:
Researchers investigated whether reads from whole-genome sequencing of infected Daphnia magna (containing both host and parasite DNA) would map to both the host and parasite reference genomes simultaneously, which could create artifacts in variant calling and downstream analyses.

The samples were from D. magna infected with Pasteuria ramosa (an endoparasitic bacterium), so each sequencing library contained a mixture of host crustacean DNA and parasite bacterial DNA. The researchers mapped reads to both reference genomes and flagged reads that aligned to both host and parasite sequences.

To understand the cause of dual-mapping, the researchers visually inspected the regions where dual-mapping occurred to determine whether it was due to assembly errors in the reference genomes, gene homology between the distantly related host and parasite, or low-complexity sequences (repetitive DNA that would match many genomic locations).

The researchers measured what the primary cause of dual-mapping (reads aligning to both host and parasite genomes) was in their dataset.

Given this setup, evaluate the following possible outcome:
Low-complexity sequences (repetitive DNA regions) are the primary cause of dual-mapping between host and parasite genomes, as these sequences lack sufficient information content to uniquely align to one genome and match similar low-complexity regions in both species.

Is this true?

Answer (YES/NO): YES